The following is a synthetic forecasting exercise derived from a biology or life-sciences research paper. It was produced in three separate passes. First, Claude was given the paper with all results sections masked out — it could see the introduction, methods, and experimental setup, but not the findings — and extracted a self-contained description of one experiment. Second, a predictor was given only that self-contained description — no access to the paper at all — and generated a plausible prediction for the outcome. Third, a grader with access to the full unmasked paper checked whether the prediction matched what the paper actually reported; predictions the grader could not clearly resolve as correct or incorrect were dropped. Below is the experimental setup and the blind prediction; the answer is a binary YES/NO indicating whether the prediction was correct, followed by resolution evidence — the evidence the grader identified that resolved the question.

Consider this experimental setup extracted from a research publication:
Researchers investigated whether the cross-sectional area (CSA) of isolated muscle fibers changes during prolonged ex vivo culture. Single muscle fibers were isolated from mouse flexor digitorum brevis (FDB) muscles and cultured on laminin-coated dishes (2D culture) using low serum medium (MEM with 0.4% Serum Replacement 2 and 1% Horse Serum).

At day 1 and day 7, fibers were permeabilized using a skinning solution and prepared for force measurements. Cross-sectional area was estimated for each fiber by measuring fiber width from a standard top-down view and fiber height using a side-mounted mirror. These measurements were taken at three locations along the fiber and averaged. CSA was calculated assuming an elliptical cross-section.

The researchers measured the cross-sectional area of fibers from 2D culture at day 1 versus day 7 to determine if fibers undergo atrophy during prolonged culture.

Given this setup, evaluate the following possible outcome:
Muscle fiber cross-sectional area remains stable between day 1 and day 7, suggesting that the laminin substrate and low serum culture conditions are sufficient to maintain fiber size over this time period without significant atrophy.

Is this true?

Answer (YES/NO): NO